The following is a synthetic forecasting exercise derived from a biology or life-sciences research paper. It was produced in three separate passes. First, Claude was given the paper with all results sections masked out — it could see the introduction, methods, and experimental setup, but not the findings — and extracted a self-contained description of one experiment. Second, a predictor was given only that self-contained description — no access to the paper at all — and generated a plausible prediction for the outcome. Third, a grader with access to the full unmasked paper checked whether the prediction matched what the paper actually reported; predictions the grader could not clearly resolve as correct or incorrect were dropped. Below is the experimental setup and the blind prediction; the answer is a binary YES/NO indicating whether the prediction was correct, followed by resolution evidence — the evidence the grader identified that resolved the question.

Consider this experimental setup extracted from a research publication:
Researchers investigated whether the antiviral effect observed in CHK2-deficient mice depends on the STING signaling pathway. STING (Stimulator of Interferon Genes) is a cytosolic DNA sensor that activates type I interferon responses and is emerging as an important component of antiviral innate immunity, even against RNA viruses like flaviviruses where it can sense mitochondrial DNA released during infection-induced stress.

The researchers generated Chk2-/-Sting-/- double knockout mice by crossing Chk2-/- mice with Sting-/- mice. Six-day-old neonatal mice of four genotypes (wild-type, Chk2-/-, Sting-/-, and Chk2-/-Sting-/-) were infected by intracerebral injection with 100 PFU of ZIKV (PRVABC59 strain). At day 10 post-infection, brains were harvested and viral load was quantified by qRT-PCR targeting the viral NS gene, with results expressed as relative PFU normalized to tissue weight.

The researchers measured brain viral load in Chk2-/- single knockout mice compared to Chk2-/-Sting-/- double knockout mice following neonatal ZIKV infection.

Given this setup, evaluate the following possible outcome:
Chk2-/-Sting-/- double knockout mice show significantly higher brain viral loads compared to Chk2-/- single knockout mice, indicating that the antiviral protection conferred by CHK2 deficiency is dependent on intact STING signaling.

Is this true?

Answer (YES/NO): YES